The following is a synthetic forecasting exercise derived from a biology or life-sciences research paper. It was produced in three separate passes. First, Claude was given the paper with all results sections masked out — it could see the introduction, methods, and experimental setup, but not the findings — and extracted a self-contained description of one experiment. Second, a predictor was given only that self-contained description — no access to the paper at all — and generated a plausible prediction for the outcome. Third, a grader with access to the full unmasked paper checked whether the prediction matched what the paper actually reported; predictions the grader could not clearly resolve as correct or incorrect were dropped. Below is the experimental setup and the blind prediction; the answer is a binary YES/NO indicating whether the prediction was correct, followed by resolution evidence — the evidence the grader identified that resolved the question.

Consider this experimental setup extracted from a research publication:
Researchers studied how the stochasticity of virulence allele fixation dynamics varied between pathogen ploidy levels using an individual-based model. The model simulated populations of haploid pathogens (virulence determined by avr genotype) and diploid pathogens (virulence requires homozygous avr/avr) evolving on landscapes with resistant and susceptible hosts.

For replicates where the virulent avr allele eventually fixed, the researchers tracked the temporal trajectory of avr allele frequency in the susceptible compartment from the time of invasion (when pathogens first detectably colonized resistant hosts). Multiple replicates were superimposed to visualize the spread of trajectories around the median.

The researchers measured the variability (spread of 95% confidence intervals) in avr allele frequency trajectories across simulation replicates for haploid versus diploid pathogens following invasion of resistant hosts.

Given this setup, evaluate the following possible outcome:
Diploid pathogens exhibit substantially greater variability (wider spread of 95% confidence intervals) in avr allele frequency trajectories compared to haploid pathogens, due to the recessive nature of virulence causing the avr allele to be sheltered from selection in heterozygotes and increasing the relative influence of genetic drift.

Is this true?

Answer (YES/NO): YES